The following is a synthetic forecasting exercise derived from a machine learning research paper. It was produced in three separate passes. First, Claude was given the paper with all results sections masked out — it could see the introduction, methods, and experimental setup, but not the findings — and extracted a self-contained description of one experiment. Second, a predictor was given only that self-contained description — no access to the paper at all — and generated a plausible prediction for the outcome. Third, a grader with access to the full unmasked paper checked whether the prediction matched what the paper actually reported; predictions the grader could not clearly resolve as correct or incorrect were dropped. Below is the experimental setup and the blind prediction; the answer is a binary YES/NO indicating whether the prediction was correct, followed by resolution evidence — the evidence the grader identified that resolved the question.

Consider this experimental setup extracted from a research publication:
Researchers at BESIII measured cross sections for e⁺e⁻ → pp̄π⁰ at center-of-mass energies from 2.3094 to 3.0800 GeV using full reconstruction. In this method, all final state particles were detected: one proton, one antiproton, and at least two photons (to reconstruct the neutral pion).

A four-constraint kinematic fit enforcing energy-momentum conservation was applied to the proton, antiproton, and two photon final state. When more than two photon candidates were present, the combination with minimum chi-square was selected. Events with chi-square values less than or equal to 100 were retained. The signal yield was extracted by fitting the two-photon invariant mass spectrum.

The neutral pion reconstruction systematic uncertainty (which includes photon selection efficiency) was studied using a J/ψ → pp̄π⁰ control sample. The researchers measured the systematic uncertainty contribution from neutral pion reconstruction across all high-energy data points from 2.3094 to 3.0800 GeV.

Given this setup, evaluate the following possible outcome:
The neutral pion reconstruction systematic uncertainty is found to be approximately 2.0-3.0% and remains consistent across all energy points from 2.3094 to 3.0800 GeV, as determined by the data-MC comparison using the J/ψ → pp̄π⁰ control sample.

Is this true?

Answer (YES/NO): YES